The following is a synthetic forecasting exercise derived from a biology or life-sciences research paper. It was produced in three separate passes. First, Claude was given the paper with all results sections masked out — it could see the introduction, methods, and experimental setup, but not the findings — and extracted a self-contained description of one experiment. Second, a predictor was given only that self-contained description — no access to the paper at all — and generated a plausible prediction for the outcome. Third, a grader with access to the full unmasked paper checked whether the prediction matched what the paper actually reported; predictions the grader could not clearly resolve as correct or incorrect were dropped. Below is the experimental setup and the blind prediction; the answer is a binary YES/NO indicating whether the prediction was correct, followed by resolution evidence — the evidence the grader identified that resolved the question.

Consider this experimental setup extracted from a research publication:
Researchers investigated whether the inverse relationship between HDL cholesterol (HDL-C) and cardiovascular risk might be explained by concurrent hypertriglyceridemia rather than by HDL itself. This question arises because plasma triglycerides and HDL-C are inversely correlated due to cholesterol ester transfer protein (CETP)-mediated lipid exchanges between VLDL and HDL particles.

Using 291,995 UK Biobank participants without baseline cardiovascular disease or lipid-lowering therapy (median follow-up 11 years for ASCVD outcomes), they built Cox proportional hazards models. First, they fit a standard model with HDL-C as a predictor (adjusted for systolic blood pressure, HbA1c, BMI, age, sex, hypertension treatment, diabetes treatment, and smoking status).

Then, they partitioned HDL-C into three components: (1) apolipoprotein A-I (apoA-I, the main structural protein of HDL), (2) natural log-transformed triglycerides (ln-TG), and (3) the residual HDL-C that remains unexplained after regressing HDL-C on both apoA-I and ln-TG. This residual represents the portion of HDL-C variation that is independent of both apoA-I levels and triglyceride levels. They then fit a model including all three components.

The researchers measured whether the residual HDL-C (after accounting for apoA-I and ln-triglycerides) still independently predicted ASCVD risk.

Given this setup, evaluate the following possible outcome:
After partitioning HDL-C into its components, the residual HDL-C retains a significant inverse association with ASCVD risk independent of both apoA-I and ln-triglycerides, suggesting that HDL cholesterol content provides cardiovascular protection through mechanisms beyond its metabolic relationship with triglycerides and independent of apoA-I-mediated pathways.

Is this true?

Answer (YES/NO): YES